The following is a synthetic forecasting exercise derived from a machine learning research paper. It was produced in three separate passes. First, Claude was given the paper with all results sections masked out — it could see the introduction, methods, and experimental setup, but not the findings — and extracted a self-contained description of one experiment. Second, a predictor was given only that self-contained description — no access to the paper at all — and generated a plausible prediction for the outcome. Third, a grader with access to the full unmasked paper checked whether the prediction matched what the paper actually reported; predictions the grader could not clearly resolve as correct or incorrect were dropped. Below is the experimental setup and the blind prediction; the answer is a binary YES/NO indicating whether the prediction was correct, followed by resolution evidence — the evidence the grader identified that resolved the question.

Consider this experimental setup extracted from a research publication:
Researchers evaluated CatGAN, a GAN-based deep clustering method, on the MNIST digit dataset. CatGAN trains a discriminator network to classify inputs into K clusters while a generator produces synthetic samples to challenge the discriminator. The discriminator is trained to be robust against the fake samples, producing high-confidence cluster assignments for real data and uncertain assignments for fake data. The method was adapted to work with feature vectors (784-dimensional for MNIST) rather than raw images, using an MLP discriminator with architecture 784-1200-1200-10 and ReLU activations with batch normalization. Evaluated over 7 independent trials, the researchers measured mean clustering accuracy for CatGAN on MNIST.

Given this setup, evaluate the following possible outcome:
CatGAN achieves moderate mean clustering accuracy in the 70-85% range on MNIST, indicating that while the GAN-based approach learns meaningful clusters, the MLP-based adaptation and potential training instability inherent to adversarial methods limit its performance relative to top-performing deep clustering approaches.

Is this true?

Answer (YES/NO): NO